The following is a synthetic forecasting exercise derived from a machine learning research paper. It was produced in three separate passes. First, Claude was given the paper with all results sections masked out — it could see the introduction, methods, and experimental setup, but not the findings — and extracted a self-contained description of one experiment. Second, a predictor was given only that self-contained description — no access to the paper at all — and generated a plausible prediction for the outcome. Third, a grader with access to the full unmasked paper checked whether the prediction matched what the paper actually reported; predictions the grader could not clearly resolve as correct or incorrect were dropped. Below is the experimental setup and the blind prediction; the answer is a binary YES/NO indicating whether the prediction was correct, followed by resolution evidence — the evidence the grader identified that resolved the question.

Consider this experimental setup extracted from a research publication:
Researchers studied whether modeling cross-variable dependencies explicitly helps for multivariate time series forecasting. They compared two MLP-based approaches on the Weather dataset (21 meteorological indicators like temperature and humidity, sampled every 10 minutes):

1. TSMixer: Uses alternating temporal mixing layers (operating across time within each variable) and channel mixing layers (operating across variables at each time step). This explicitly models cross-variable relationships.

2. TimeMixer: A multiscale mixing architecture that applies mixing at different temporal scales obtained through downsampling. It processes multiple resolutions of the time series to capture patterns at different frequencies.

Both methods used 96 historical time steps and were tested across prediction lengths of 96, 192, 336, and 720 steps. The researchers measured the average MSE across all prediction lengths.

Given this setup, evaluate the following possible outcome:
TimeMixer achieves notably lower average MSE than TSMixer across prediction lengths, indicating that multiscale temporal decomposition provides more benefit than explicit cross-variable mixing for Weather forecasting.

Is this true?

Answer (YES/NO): YES